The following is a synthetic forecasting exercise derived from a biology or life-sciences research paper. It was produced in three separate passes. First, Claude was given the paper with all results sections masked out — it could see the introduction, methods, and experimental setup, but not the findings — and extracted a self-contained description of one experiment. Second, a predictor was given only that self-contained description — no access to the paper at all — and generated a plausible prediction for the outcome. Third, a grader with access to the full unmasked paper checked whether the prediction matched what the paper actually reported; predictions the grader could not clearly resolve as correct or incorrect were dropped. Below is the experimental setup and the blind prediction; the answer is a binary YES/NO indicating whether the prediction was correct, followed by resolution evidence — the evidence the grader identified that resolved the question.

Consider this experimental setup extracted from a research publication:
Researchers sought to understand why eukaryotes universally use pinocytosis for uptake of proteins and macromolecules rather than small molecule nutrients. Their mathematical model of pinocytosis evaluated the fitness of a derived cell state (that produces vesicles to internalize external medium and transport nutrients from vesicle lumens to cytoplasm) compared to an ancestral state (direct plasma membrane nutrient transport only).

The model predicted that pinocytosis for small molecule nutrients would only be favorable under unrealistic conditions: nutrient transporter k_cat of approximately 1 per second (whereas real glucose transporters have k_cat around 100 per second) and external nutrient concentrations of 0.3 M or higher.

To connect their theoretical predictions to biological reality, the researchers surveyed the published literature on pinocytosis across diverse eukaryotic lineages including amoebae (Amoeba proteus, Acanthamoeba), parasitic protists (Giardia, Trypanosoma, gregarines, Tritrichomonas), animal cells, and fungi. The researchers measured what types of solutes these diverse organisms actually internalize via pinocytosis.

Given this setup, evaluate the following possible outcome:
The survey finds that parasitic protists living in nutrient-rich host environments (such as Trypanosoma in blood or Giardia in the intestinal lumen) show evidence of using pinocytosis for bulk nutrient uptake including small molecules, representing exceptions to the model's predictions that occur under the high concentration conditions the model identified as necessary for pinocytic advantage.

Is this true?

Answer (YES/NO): NO